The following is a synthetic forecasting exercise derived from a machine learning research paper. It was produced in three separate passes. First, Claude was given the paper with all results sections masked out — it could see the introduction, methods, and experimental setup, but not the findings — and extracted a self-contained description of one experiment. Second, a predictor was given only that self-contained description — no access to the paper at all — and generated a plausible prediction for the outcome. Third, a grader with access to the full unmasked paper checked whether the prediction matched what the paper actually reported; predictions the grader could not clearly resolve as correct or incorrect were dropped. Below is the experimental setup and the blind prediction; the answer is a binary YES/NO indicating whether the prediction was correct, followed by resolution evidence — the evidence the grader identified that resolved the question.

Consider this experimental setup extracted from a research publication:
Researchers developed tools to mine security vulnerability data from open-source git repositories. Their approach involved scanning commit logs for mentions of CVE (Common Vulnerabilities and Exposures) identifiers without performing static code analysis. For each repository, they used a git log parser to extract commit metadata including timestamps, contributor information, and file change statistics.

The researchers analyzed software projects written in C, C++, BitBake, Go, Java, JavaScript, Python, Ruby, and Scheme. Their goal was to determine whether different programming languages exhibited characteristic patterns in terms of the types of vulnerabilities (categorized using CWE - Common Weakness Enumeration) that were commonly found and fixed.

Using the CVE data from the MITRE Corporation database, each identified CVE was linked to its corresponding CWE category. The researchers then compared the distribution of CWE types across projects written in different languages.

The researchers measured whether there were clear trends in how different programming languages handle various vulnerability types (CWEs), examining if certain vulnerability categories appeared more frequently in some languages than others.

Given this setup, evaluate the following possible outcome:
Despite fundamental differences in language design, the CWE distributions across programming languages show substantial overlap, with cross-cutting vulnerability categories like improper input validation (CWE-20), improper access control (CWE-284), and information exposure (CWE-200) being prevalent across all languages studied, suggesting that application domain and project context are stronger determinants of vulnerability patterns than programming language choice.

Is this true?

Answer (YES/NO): NO